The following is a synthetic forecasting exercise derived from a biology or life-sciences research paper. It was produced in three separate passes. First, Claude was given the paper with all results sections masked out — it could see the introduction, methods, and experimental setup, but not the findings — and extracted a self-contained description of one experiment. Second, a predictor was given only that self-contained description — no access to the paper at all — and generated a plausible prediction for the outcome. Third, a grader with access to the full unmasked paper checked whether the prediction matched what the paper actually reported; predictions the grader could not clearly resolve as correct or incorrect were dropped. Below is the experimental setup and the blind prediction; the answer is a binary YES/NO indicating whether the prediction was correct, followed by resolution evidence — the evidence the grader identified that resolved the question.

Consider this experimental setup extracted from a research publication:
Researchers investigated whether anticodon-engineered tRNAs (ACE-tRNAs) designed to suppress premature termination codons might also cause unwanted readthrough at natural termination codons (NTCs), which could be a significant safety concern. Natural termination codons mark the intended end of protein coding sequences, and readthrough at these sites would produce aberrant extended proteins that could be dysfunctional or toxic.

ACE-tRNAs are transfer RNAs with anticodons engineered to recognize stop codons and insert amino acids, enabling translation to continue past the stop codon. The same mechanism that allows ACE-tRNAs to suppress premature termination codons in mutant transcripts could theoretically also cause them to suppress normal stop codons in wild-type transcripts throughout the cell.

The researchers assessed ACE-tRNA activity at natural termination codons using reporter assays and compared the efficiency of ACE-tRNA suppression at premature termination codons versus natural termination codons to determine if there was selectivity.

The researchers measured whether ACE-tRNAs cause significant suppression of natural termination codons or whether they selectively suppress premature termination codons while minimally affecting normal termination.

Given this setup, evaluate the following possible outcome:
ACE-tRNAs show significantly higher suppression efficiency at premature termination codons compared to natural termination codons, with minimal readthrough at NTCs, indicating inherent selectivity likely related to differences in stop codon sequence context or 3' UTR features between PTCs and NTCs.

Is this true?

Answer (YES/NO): YES